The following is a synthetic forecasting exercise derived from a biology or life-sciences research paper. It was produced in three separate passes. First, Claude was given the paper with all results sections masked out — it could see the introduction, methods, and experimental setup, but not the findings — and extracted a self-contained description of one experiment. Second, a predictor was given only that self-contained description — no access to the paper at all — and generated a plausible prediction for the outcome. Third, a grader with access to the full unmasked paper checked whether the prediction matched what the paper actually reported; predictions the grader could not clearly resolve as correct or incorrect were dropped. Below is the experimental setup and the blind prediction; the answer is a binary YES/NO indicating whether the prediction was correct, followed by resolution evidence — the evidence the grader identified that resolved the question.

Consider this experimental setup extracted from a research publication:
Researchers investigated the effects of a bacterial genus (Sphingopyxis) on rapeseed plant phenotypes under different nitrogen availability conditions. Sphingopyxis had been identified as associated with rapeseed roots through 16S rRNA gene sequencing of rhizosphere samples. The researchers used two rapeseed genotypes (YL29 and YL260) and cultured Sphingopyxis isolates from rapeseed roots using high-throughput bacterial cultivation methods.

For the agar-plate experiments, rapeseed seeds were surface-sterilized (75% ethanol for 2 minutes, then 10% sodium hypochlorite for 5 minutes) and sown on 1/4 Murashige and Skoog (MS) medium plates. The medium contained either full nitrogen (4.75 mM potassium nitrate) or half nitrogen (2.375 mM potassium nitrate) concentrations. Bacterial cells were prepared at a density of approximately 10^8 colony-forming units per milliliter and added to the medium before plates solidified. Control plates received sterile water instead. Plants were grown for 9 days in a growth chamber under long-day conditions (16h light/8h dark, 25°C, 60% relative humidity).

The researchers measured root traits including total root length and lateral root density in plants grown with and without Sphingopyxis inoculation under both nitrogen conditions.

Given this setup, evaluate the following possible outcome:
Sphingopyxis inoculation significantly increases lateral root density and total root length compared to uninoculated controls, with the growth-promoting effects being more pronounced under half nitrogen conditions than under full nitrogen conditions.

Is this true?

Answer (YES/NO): NO